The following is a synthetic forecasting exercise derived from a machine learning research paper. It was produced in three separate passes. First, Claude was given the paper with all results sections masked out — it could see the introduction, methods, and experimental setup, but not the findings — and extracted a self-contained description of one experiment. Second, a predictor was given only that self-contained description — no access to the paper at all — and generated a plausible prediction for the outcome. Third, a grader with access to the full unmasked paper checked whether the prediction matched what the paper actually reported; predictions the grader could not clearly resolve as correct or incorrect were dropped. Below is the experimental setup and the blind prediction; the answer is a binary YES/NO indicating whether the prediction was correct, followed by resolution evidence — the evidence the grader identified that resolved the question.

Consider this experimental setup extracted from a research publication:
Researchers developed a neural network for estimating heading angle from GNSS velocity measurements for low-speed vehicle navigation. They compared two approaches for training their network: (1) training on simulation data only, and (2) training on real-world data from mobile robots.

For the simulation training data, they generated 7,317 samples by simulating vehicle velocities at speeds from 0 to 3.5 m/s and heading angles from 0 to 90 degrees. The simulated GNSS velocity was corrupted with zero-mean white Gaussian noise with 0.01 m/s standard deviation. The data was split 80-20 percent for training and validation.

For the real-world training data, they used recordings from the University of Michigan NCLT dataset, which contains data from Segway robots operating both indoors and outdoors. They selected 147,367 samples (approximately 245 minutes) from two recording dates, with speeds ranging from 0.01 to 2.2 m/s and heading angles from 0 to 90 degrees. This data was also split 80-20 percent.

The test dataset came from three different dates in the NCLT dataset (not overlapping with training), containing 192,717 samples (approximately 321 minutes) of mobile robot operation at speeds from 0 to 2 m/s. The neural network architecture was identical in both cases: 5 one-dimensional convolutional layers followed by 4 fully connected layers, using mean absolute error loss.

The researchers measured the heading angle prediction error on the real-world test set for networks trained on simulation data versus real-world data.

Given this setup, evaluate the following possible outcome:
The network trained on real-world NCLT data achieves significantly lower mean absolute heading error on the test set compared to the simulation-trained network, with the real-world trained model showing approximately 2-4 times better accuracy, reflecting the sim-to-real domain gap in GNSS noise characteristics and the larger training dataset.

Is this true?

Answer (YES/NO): YES